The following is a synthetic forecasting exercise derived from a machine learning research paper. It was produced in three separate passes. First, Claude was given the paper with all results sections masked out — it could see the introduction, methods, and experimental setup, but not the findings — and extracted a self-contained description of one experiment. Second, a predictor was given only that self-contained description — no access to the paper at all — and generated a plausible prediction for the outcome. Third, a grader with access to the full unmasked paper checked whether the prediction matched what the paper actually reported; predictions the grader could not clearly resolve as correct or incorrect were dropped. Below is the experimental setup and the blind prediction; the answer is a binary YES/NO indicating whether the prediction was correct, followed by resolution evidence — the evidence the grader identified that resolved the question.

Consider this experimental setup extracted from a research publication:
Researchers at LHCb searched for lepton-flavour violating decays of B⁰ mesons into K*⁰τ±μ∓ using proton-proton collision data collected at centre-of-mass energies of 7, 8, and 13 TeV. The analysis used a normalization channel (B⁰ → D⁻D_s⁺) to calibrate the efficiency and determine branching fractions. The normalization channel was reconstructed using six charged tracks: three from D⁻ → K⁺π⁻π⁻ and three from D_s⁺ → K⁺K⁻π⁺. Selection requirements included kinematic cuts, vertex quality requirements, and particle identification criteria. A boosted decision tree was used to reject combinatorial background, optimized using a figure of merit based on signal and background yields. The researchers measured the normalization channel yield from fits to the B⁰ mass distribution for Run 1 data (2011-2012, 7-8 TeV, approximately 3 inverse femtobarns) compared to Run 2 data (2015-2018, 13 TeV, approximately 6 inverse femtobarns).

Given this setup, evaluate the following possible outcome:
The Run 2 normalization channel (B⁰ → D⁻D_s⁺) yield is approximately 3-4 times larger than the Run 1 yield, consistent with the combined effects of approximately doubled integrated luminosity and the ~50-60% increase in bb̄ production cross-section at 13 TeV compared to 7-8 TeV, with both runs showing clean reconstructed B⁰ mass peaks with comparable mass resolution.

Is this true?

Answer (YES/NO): NO